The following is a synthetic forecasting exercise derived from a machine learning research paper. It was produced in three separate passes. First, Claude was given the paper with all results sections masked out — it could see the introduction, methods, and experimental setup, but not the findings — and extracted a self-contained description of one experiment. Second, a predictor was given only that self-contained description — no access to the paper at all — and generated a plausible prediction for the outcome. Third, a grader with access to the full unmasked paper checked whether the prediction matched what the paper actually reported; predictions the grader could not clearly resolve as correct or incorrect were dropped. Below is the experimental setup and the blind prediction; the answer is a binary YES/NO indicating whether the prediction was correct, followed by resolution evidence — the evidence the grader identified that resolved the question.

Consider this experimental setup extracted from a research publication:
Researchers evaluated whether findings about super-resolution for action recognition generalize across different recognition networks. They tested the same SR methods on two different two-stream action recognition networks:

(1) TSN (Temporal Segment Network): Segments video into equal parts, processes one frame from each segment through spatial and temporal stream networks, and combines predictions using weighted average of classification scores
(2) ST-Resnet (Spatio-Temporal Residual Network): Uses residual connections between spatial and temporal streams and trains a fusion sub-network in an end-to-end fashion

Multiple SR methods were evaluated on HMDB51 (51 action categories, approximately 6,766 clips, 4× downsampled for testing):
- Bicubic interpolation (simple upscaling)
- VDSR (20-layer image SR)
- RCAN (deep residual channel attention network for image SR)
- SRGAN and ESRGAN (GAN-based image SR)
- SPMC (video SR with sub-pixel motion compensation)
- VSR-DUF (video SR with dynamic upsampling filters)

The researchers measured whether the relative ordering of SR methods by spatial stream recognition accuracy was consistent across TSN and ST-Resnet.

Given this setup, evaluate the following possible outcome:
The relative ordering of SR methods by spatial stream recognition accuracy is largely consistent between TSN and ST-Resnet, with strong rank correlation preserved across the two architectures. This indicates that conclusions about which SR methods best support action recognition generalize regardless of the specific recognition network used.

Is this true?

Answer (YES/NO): YES